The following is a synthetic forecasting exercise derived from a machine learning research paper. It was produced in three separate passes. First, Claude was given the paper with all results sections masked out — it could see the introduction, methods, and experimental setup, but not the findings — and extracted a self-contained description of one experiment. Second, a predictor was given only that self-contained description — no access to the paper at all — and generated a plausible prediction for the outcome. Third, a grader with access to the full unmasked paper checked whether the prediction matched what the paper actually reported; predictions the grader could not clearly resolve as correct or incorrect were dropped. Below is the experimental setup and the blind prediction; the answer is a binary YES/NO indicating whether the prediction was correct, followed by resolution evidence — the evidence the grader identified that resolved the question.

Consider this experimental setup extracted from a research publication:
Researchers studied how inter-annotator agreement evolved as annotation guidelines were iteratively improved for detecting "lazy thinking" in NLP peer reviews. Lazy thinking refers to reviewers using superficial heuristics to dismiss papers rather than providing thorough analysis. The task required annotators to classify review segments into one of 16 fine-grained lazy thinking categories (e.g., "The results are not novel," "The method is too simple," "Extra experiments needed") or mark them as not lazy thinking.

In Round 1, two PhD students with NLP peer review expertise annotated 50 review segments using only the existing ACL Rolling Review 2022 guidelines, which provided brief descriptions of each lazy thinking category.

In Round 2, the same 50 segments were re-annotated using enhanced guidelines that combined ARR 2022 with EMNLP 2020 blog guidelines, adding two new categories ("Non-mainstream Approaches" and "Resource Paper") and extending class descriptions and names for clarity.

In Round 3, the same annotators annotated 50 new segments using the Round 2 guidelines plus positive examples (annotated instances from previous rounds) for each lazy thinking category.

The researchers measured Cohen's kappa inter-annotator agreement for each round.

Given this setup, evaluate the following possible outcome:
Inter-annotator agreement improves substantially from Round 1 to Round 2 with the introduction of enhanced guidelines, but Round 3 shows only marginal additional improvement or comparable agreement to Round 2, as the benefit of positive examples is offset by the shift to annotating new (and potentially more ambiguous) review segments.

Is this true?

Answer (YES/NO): NO